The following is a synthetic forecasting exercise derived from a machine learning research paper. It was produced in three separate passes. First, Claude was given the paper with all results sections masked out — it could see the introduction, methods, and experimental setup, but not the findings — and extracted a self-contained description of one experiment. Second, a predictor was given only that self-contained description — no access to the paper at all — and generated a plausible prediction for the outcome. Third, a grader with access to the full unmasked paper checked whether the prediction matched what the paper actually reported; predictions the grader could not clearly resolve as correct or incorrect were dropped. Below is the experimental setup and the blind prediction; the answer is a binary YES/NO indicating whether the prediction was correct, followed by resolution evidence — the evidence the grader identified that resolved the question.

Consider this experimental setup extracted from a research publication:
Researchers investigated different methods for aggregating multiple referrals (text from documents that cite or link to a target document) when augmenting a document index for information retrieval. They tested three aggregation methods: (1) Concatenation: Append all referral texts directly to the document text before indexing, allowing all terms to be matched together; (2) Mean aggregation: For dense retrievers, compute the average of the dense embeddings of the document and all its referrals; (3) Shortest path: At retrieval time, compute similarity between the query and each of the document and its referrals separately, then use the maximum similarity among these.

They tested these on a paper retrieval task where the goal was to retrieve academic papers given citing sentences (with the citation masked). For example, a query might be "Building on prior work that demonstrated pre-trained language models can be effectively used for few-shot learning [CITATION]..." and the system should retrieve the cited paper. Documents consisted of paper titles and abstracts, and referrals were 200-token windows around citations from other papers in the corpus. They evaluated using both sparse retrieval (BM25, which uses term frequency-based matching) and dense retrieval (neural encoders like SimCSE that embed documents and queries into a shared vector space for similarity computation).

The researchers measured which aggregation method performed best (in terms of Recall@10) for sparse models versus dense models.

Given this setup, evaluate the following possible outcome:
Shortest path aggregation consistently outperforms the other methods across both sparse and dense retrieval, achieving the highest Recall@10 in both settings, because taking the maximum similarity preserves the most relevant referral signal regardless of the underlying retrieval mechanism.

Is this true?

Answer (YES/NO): NO